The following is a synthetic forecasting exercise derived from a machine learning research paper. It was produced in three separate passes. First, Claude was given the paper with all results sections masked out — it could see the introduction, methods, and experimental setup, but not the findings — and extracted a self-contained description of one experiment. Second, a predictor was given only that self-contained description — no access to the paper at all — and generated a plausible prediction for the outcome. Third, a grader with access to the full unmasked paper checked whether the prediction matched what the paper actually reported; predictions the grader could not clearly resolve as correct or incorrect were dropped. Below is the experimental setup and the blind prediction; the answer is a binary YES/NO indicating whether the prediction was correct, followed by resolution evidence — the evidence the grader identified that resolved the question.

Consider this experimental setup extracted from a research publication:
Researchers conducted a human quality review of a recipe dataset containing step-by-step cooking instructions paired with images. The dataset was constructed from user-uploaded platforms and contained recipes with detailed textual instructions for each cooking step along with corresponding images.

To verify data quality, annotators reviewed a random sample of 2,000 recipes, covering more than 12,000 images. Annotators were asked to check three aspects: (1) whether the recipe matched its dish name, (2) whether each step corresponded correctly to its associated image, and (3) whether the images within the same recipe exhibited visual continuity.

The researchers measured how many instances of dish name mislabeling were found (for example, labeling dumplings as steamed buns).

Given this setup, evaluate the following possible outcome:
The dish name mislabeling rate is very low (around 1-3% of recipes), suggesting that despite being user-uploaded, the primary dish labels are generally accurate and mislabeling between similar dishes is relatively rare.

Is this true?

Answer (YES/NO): NO